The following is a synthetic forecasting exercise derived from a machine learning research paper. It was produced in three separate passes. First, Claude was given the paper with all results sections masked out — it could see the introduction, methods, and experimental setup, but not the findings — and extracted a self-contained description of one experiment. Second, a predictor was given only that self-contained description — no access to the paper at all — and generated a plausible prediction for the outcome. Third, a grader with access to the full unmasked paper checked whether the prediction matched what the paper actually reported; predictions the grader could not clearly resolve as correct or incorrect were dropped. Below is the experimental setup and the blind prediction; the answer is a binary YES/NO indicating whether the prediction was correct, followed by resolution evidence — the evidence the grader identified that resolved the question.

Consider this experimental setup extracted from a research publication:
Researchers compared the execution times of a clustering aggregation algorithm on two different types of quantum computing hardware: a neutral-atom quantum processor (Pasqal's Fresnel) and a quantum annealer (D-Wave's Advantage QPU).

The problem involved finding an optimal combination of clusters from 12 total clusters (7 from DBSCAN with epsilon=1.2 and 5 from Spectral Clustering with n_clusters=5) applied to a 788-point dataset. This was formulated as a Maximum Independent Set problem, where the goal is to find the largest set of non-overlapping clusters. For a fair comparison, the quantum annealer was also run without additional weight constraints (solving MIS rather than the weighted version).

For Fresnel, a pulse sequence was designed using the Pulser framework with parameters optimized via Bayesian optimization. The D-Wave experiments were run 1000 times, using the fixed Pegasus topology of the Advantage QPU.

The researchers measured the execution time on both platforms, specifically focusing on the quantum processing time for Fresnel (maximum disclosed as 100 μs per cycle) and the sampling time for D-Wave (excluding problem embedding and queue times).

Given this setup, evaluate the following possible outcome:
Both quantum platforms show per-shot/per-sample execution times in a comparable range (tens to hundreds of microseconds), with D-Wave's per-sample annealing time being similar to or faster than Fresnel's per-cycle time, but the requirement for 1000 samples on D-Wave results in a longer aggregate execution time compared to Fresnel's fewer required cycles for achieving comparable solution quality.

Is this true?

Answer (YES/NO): NO